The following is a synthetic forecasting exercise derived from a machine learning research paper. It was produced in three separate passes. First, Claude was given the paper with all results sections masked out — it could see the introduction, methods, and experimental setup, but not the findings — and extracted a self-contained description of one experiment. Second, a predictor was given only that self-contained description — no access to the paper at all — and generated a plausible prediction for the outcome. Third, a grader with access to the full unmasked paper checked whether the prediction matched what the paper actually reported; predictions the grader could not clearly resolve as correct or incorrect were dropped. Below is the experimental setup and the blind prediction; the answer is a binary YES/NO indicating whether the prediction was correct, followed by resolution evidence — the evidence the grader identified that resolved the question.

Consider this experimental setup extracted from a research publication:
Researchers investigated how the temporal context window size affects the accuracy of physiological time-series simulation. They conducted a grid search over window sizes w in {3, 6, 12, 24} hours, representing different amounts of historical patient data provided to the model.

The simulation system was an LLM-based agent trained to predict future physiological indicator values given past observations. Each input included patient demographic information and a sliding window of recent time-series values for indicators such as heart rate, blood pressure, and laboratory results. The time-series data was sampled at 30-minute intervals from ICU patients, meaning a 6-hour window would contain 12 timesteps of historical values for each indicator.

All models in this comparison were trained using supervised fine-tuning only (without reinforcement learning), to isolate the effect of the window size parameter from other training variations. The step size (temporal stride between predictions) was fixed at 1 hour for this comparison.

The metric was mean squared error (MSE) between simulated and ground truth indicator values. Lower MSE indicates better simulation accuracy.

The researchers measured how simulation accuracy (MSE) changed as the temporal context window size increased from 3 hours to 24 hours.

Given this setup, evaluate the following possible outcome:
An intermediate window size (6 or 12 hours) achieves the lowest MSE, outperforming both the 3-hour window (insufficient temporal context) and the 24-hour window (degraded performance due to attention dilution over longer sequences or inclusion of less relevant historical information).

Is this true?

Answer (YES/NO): YES